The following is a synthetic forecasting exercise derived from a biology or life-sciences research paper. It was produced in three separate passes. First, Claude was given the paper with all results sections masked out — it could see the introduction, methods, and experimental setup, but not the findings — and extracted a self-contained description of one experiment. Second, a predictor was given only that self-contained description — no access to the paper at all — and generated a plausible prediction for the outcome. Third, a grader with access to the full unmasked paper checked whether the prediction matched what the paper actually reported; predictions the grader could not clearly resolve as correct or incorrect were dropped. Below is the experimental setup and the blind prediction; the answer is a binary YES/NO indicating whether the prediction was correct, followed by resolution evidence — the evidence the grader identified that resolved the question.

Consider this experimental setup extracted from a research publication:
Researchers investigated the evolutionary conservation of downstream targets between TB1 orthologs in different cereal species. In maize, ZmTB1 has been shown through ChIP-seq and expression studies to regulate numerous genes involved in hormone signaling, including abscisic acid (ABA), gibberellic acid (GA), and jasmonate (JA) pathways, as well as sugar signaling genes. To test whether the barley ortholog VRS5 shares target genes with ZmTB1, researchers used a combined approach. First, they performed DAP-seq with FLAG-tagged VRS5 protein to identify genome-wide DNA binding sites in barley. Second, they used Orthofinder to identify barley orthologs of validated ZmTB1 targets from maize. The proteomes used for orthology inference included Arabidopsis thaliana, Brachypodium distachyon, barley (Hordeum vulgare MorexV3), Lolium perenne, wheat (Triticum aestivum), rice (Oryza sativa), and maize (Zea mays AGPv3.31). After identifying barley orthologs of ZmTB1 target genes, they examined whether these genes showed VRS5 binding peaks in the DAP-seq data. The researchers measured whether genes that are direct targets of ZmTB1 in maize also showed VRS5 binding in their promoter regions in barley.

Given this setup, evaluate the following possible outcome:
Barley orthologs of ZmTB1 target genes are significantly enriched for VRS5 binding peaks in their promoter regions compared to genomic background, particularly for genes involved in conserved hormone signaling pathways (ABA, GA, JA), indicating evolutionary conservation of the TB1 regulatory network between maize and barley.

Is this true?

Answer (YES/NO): NO